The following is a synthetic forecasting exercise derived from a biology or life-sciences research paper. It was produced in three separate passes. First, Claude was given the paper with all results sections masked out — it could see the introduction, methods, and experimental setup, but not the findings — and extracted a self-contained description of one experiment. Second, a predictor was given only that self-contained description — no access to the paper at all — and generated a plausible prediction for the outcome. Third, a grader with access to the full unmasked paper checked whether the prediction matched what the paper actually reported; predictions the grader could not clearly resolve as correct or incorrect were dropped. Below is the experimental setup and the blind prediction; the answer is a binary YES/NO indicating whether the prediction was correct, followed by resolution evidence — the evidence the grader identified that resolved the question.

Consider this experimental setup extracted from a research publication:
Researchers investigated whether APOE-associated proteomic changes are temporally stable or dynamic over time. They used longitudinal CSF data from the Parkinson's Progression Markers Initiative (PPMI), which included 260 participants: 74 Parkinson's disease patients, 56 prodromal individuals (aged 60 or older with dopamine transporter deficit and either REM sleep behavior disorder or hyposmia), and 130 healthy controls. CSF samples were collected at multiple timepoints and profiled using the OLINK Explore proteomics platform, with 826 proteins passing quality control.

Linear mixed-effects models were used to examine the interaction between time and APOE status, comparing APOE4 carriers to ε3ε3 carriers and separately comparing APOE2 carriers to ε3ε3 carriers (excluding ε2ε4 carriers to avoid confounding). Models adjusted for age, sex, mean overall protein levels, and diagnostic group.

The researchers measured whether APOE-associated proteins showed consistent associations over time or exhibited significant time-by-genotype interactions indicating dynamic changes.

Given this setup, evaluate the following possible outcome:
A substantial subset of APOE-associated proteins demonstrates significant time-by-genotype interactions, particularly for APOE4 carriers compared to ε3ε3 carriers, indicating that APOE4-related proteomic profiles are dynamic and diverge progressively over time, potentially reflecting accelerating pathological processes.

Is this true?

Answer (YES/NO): NO